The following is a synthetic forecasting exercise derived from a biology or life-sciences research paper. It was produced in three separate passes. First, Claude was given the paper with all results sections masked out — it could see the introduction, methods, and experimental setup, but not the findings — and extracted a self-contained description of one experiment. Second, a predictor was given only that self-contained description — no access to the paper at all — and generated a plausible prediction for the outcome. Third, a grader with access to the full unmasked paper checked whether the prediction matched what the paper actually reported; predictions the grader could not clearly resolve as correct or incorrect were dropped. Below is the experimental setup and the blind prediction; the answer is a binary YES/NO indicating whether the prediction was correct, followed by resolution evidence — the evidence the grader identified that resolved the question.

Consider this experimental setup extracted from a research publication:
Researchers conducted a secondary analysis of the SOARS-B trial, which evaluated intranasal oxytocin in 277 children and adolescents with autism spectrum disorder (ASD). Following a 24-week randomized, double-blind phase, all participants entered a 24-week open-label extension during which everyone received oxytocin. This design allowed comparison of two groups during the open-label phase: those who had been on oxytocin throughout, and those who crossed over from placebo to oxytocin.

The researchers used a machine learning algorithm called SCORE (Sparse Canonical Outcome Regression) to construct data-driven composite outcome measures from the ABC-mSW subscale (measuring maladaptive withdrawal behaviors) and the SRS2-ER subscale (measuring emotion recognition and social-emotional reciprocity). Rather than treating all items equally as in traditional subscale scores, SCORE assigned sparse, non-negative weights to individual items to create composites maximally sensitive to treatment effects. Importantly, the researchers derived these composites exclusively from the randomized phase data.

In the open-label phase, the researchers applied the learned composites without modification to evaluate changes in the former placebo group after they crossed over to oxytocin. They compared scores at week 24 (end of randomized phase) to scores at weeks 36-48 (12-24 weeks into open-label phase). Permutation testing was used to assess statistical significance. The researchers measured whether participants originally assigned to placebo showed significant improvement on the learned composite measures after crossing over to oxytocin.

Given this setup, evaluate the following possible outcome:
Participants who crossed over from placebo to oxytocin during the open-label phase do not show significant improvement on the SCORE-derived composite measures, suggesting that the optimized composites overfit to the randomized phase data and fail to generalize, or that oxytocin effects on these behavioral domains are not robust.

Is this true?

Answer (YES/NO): NO